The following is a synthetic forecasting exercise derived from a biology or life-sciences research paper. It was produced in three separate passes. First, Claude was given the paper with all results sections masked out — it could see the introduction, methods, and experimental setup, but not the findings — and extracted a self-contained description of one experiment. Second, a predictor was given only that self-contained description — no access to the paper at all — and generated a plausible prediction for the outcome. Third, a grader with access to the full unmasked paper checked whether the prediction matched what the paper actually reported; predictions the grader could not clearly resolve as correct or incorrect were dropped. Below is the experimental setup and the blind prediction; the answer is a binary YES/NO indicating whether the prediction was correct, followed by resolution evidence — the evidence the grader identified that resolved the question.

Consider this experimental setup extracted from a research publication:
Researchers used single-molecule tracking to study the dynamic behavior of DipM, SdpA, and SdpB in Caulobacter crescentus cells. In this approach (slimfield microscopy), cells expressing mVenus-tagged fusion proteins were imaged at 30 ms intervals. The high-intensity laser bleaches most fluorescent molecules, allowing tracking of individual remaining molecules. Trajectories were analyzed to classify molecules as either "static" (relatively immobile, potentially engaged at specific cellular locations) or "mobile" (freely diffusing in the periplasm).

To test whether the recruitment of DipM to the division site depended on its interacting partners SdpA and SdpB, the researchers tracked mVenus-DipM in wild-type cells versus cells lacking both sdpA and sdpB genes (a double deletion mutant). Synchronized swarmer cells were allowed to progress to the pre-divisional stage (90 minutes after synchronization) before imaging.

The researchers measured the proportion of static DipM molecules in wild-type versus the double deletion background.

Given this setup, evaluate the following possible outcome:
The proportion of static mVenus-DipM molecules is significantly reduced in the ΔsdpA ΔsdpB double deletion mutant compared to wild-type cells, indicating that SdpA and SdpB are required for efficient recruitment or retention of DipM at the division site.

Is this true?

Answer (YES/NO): YES